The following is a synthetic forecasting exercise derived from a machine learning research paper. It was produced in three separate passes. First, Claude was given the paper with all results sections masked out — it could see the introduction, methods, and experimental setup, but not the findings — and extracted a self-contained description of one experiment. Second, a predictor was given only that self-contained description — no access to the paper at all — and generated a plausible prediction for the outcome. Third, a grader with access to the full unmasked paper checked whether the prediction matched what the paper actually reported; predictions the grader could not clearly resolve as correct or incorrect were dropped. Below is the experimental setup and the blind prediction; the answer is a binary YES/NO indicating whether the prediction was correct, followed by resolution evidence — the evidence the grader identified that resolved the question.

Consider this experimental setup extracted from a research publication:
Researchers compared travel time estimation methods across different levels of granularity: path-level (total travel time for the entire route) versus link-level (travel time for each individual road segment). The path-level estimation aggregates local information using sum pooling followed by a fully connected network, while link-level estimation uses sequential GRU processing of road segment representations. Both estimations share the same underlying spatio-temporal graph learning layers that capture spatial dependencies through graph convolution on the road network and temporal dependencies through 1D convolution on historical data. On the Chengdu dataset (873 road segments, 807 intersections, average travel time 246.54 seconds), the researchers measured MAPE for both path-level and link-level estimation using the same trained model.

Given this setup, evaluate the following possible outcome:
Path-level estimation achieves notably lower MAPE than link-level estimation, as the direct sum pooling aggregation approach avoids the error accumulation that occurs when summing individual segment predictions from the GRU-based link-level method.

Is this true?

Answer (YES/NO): YES